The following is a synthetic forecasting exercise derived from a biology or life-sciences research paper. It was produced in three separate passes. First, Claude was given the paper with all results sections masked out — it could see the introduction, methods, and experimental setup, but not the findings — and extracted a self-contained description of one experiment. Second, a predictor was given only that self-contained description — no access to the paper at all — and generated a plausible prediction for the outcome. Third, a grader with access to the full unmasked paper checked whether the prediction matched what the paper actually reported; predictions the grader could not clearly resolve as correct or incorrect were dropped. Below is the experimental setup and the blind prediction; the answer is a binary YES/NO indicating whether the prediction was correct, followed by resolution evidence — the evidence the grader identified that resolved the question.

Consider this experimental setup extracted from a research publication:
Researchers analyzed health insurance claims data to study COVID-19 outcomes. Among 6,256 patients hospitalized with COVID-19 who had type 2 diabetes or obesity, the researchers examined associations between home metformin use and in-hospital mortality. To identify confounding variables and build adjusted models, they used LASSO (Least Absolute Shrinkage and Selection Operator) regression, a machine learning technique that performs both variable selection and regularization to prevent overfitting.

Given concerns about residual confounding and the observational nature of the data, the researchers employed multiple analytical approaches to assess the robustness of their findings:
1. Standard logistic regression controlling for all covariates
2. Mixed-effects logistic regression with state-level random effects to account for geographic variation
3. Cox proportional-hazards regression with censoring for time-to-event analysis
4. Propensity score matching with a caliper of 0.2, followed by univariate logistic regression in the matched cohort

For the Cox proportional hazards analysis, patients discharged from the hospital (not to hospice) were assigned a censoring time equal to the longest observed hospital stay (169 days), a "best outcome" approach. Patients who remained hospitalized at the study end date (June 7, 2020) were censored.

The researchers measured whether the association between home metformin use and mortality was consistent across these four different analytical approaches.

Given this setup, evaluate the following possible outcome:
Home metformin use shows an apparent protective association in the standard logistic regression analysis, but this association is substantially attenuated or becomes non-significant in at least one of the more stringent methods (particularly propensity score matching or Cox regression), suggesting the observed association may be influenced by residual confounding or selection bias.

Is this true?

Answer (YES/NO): NO